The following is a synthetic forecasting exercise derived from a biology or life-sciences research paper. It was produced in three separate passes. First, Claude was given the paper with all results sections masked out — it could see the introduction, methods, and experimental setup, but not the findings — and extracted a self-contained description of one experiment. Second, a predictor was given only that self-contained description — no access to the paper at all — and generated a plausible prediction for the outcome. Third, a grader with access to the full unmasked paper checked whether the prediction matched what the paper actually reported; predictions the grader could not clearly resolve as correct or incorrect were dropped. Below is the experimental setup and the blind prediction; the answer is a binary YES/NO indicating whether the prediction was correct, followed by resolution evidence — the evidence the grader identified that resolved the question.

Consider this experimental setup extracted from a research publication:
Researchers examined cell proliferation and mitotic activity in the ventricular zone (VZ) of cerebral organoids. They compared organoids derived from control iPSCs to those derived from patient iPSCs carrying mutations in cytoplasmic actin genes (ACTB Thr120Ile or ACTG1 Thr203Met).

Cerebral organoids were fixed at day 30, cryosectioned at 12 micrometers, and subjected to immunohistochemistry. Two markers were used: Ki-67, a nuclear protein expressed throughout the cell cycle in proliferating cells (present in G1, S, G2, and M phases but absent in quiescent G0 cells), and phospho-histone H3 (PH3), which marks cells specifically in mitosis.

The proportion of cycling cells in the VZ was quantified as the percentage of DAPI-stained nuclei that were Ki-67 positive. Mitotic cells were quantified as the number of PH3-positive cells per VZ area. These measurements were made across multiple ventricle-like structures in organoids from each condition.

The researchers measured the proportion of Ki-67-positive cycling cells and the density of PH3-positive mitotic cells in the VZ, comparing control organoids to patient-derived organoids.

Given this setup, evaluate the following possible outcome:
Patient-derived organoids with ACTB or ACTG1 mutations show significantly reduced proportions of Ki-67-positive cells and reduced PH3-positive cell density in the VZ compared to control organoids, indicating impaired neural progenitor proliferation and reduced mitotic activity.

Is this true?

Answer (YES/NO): NO